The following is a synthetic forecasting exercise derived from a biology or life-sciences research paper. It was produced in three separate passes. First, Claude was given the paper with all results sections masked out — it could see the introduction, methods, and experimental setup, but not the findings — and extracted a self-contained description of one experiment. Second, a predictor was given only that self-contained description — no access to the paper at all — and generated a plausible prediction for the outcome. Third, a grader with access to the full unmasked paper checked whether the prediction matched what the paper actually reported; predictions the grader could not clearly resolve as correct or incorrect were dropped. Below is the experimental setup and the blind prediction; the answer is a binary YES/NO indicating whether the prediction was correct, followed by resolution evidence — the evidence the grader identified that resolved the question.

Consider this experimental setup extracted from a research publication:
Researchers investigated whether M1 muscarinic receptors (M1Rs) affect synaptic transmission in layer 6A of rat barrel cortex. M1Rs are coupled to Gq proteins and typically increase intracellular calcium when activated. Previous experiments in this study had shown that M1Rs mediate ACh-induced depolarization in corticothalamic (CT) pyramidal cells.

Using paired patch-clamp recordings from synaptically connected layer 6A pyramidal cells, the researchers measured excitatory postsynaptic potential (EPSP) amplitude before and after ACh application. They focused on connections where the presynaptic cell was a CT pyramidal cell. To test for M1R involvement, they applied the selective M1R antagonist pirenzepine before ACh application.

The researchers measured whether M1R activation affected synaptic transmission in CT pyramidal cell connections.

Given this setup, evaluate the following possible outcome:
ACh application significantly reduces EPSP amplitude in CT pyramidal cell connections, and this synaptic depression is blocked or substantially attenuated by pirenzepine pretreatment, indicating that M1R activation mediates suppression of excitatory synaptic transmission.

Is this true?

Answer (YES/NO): NO